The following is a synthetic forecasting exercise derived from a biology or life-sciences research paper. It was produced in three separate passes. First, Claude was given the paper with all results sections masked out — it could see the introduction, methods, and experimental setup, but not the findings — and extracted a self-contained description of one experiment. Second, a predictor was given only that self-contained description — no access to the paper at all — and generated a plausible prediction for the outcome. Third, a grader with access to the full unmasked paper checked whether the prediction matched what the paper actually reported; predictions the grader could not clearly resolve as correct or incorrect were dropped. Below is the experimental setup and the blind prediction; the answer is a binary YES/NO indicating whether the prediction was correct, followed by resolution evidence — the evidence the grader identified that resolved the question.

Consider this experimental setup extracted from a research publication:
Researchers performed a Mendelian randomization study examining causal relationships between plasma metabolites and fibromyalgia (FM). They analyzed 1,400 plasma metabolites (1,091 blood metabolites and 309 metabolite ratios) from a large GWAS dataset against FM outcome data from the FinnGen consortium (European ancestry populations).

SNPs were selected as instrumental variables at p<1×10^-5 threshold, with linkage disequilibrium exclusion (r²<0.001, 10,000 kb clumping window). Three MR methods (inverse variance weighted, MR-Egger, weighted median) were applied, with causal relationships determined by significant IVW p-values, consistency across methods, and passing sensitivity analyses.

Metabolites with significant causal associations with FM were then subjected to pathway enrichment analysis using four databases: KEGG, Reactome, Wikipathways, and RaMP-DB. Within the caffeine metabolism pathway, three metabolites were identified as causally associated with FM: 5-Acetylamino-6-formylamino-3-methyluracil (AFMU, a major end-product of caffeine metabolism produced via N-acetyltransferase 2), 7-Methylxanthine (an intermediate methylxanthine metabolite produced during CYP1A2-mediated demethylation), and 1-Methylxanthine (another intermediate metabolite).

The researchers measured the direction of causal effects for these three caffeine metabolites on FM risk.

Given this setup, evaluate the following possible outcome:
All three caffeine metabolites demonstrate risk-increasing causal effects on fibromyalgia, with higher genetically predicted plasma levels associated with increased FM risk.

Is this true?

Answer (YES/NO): NO